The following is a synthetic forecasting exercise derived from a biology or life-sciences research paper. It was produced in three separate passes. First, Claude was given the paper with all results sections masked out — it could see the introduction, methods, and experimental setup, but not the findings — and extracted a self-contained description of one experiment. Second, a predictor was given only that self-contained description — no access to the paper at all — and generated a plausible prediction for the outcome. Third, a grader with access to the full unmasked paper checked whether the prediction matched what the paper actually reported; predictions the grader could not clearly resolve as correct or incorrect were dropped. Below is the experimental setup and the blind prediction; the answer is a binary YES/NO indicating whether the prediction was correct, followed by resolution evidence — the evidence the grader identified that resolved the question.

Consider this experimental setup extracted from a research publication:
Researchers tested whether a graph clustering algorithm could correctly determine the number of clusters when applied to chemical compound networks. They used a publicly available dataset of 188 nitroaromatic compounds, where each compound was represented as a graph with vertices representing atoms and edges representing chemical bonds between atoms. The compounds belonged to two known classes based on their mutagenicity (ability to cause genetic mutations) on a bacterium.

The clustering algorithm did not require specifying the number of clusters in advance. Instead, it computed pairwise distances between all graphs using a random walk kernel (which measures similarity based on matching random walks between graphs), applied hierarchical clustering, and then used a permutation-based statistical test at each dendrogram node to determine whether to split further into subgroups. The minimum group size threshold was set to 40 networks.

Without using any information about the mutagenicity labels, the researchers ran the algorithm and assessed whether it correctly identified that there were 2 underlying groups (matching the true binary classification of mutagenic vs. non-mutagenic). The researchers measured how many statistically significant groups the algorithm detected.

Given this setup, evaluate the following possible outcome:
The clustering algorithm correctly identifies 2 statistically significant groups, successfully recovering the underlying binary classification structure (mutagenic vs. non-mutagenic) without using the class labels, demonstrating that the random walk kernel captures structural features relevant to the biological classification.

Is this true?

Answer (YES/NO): YES